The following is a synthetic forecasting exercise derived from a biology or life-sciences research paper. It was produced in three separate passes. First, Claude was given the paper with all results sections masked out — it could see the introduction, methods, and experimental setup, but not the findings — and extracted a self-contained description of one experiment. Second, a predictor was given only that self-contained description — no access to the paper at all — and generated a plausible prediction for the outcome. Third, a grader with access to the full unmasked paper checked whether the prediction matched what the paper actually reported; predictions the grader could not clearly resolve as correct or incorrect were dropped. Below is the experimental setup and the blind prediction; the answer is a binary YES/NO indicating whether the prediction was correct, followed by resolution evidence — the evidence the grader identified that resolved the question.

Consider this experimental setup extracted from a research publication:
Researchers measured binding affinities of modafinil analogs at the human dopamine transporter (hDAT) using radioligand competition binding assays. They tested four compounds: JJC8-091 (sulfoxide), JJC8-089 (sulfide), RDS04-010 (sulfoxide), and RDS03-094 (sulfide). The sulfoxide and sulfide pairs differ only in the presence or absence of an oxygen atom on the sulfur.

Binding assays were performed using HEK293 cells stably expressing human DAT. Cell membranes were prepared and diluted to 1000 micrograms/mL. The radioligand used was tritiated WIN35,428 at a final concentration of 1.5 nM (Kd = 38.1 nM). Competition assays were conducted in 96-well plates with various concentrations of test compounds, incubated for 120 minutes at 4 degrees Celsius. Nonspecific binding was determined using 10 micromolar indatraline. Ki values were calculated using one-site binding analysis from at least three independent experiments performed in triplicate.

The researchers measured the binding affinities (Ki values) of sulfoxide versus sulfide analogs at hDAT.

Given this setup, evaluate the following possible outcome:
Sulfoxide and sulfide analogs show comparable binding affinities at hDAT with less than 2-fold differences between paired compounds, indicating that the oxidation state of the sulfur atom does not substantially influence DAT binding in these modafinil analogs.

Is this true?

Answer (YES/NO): NO